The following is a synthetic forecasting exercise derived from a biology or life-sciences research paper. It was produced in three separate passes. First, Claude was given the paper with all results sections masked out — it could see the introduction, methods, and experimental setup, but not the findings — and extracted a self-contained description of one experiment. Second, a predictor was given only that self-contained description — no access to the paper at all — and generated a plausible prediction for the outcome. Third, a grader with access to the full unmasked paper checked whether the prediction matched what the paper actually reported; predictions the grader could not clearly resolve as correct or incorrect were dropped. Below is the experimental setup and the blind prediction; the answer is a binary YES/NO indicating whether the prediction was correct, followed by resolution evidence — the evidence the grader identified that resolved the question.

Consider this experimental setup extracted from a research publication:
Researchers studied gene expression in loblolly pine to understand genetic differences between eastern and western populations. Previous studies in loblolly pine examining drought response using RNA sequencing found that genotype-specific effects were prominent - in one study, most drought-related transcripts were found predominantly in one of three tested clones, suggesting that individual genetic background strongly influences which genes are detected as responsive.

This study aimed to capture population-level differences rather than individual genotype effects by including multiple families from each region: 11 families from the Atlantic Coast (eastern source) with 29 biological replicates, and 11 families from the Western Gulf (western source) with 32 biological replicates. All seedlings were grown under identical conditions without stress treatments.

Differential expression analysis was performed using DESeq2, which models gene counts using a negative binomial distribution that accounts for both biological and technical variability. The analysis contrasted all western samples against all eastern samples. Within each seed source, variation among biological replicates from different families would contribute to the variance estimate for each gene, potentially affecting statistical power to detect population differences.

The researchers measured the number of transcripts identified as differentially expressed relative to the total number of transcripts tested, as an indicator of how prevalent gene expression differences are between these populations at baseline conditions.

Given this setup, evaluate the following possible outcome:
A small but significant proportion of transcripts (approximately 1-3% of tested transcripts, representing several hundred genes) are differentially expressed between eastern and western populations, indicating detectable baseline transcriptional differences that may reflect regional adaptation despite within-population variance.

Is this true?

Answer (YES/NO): NO